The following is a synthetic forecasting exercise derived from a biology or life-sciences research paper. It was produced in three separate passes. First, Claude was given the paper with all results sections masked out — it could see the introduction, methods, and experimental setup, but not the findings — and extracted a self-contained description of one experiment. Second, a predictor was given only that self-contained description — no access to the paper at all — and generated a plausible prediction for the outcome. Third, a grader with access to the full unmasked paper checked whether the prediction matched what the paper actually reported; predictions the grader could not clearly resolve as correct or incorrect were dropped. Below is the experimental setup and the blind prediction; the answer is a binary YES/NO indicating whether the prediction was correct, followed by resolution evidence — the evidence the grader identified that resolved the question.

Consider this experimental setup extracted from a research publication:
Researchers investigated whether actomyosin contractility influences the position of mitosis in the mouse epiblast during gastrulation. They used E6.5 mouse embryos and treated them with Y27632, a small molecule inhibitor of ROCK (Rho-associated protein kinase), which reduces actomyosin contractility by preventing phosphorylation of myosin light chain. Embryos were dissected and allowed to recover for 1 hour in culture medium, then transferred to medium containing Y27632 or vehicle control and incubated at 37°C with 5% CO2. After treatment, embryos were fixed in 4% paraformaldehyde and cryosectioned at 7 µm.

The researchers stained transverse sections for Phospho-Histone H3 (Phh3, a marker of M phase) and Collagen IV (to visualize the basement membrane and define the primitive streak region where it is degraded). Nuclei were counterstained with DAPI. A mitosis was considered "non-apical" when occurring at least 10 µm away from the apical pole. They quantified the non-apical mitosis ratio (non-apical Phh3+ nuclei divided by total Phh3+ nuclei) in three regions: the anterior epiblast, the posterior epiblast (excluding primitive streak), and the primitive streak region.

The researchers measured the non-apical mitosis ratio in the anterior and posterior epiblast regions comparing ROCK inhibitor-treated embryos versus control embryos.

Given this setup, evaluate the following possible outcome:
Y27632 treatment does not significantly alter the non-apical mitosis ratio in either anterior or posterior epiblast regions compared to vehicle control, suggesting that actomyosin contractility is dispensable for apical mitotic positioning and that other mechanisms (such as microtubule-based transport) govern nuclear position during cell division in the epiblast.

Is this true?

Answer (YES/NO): NO